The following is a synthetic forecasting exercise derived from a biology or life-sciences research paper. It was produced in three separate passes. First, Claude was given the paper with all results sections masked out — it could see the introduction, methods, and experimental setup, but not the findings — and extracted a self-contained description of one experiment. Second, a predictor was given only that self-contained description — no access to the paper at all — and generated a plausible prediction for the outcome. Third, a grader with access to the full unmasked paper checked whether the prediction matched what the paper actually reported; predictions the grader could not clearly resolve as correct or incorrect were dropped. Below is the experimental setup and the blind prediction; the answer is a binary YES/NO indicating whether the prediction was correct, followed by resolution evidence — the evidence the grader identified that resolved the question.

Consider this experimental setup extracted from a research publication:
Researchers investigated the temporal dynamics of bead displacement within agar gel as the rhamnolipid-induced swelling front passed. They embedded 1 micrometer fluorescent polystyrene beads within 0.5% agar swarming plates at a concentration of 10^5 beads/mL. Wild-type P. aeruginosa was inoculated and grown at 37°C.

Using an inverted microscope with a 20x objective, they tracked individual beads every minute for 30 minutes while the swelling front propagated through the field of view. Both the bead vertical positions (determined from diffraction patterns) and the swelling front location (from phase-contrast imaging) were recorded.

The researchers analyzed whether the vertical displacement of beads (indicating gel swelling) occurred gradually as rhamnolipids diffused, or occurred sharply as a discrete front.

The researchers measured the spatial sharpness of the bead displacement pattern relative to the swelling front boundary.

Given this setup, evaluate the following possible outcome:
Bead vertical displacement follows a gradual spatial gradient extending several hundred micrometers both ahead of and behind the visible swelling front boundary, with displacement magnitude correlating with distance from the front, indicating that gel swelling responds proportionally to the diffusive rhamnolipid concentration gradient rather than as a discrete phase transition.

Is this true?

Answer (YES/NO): NO